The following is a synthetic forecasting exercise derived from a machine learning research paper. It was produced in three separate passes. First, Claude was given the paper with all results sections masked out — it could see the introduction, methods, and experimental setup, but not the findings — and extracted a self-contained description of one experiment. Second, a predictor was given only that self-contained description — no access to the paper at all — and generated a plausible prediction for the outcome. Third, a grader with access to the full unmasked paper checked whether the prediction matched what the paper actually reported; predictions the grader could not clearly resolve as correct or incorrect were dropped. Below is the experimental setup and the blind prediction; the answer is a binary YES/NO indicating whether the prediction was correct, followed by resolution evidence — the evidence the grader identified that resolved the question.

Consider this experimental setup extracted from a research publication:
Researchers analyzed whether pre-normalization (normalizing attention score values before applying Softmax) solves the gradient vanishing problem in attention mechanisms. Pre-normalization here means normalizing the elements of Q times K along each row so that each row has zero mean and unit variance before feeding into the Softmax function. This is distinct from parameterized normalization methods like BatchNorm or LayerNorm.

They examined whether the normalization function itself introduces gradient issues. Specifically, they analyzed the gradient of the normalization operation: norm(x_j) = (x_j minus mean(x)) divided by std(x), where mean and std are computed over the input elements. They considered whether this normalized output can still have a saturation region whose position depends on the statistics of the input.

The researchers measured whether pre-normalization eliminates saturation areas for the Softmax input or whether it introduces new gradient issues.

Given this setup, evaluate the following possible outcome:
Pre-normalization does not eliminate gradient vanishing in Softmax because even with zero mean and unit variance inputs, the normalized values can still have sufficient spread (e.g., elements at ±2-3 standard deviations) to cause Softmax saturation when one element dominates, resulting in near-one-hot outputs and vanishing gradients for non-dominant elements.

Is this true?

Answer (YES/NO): NO